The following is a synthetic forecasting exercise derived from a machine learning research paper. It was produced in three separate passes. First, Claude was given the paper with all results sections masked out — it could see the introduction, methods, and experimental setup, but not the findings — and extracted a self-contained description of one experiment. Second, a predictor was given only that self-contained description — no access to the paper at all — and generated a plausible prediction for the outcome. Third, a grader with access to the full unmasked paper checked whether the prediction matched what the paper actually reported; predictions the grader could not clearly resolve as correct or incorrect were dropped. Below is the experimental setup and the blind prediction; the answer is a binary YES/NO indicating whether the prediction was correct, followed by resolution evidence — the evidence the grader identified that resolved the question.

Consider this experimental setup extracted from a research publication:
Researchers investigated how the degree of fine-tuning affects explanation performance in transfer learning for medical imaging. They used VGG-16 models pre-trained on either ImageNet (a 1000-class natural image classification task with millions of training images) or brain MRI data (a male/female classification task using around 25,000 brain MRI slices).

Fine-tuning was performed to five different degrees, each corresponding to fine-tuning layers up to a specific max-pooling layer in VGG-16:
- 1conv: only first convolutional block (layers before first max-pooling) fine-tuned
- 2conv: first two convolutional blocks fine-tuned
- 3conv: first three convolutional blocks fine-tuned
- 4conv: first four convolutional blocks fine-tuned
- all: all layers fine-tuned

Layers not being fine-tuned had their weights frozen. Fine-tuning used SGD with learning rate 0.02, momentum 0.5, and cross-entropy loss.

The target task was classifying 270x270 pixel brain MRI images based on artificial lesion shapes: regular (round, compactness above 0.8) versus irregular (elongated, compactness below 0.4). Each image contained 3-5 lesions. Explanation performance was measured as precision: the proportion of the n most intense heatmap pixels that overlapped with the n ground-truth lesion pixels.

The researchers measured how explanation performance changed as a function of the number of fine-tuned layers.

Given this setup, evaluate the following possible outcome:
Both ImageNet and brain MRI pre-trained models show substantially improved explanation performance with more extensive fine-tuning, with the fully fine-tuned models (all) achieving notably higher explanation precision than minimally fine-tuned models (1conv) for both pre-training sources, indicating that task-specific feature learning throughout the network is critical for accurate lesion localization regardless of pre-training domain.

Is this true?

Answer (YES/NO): YES